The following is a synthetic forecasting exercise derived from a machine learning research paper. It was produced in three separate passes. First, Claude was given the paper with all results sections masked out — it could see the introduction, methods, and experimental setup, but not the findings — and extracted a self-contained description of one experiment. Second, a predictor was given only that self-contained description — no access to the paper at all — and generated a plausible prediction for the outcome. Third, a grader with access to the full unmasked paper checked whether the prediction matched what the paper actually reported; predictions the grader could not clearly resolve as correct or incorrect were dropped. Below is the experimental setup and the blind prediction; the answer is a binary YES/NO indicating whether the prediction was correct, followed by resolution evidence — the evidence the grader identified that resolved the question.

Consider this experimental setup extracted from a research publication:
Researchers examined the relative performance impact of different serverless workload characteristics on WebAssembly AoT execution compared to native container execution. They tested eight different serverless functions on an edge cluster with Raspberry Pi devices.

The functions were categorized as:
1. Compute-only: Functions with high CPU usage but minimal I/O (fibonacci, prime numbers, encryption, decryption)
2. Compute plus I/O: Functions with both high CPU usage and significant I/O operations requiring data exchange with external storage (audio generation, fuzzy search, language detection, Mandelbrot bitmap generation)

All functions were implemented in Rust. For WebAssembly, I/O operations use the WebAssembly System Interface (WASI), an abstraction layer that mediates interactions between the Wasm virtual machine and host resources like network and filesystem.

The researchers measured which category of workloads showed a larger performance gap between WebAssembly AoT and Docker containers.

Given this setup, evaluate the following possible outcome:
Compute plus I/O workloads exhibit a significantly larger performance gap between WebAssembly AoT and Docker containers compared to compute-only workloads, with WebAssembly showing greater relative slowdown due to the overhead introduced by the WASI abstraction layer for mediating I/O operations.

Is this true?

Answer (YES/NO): NO